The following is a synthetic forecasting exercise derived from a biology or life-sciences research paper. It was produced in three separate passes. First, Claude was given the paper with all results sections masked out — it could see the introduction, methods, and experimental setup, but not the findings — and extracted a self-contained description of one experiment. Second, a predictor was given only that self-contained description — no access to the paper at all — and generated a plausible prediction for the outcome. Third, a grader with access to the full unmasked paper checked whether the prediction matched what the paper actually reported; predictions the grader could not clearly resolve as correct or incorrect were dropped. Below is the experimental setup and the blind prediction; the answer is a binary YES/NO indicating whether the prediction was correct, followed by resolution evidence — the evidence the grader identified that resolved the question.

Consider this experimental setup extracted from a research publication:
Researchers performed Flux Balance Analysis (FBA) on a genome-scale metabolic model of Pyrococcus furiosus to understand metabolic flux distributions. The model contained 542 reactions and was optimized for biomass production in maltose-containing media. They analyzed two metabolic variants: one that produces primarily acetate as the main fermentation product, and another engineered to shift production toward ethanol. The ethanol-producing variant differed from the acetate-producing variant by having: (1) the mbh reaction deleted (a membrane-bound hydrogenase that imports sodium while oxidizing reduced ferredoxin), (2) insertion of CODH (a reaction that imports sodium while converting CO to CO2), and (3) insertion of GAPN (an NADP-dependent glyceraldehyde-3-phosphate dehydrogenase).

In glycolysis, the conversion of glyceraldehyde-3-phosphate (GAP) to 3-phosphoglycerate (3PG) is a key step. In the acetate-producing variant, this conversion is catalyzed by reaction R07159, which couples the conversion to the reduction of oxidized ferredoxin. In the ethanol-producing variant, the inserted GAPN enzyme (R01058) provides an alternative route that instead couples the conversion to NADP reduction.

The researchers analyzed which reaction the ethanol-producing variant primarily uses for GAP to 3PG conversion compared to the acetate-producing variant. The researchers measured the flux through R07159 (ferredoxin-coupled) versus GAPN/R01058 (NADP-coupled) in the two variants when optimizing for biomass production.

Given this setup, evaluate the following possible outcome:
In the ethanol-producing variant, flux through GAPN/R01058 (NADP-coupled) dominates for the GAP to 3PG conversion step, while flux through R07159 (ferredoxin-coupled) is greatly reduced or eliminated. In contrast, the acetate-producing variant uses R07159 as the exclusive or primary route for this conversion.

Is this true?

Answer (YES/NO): YES